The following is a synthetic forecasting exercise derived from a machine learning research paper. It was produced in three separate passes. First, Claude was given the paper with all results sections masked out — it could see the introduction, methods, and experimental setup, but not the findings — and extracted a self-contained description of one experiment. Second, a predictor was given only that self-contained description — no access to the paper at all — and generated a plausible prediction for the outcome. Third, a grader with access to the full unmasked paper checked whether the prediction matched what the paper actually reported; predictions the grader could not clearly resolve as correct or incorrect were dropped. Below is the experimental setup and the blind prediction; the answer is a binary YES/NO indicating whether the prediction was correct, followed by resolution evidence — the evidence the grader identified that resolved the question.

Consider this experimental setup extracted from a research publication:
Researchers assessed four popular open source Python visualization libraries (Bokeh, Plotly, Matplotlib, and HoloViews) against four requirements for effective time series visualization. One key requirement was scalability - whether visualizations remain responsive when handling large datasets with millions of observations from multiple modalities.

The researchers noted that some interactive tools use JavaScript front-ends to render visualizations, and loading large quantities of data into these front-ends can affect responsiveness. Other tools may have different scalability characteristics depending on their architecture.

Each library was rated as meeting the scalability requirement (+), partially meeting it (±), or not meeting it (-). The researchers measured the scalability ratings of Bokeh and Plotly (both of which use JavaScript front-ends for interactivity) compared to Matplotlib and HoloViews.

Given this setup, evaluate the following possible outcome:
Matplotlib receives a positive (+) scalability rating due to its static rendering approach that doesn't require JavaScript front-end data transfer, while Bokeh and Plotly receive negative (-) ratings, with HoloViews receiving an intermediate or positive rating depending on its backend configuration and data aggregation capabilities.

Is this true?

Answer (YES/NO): NO